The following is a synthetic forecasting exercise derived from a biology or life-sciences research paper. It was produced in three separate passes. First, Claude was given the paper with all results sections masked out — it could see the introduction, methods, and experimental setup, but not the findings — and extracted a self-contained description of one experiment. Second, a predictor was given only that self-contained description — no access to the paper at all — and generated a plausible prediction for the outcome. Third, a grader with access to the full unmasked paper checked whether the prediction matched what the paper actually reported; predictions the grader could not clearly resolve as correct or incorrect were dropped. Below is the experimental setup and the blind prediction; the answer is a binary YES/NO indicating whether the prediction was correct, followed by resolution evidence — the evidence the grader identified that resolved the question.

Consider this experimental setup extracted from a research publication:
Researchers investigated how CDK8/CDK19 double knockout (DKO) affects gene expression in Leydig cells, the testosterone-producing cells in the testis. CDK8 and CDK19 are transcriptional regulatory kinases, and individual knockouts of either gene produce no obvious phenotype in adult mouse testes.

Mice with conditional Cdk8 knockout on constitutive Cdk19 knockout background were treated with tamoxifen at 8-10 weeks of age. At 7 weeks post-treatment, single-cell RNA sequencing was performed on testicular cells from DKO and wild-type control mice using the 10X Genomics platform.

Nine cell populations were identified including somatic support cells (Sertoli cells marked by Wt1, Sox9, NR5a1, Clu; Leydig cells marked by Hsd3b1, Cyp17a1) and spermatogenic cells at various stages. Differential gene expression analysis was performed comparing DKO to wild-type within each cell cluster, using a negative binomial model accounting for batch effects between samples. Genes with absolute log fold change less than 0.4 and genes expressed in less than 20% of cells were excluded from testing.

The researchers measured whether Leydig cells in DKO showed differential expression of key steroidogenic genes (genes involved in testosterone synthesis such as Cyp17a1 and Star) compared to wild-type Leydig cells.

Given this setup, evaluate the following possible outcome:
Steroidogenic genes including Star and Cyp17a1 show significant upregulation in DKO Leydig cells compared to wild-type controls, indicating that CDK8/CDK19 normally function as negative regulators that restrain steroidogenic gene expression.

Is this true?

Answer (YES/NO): NO